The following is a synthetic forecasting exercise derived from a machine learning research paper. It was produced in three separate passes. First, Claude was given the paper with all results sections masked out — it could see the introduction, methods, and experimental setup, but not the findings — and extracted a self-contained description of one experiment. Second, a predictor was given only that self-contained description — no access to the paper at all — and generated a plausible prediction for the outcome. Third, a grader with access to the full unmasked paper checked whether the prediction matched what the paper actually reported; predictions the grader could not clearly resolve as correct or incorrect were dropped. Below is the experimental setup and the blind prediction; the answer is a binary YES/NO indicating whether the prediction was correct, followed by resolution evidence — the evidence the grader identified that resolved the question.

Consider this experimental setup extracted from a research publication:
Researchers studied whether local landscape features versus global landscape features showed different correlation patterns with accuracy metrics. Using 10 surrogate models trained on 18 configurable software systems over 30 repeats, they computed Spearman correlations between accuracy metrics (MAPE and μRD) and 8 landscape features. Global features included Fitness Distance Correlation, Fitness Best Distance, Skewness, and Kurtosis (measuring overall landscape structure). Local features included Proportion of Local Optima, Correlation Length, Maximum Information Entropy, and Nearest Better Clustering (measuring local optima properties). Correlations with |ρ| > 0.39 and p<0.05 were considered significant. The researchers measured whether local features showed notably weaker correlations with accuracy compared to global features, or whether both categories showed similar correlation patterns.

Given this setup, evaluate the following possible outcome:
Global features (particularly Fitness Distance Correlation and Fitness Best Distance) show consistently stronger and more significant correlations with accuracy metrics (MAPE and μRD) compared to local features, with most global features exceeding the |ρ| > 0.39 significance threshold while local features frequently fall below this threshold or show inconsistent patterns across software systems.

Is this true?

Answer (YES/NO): NO